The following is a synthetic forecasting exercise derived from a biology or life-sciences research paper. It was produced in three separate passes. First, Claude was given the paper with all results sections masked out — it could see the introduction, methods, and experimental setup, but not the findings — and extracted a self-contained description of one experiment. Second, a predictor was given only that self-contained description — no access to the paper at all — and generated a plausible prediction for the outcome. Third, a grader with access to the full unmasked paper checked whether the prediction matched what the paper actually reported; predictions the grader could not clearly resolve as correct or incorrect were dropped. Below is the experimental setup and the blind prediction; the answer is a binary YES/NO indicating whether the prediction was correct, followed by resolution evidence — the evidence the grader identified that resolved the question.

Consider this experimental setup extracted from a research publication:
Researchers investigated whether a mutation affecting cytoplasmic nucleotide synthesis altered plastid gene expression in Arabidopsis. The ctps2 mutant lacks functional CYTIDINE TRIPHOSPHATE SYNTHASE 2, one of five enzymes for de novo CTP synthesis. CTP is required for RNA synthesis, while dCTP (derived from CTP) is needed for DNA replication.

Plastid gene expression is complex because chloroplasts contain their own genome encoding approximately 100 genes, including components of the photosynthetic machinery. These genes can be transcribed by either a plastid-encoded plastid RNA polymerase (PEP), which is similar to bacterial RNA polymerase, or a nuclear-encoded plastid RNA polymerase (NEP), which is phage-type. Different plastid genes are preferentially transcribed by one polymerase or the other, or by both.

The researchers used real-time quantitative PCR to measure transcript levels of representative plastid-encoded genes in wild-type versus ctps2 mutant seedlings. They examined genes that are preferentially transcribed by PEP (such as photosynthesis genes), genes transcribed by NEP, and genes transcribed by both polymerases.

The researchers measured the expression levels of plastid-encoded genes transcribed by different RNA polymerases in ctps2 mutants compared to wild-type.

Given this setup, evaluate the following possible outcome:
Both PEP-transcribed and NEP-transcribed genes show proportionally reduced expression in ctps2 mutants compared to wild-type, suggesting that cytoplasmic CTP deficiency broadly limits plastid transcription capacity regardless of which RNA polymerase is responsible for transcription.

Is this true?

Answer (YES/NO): NO